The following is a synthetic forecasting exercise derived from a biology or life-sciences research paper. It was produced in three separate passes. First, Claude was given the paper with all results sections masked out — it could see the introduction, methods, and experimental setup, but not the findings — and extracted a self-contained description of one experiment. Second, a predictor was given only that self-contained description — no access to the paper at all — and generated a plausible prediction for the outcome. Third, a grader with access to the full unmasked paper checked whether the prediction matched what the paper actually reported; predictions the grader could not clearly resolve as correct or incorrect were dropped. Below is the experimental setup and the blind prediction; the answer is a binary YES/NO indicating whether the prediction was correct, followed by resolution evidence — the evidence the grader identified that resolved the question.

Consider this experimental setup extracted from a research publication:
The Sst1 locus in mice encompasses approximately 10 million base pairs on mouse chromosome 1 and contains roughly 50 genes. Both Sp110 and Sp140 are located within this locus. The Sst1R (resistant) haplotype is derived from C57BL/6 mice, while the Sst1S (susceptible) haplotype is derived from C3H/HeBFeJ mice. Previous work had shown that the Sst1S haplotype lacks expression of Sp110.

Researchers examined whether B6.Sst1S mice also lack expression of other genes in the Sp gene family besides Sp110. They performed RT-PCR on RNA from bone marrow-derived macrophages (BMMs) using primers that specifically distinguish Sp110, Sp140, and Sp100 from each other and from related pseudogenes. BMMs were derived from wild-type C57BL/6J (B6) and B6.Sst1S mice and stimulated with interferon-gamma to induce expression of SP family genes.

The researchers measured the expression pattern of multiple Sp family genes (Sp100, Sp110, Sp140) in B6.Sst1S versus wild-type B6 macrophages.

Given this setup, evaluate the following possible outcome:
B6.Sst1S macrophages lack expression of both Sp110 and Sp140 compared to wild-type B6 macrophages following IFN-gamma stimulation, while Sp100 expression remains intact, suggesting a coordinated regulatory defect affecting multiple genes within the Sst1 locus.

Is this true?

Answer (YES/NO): YES